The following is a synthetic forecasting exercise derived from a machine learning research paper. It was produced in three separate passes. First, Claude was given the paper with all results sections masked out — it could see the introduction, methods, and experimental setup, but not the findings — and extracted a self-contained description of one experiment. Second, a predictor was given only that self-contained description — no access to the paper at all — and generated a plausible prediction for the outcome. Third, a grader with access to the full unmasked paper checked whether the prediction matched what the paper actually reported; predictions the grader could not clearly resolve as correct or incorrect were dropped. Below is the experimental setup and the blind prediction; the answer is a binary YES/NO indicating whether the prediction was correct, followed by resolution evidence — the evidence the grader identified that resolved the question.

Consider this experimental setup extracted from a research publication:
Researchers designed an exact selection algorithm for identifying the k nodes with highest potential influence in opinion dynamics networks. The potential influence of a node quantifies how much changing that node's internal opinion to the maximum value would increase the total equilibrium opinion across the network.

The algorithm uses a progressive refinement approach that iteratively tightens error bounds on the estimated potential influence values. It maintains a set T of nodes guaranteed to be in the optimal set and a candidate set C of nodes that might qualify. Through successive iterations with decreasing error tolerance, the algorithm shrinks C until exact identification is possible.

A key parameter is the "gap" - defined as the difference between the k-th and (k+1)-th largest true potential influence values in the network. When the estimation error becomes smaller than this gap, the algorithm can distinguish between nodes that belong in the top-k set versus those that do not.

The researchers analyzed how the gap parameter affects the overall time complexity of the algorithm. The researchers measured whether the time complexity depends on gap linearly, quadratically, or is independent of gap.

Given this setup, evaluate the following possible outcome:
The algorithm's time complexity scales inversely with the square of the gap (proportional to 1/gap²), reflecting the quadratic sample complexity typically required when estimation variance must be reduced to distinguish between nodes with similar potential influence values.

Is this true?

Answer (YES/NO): NO